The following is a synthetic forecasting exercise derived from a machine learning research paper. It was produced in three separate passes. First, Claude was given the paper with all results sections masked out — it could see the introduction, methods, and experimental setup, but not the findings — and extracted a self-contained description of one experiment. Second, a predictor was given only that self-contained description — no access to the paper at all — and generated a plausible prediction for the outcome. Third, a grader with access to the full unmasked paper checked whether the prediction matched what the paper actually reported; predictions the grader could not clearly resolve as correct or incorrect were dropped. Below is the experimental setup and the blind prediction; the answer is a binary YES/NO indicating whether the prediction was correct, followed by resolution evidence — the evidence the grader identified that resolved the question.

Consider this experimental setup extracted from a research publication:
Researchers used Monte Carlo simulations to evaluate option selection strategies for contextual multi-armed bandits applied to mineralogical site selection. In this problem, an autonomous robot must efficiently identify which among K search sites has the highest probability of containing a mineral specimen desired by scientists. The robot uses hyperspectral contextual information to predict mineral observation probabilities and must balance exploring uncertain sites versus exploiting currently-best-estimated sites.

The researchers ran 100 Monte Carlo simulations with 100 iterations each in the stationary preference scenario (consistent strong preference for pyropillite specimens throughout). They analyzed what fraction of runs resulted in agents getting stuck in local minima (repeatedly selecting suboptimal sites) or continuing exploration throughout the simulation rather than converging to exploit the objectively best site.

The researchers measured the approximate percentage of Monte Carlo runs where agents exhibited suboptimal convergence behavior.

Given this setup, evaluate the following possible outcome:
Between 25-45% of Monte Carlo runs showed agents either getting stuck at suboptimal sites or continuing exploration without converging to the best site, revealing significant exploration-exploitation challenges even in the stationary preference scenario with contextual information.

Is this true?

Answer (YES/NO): YES